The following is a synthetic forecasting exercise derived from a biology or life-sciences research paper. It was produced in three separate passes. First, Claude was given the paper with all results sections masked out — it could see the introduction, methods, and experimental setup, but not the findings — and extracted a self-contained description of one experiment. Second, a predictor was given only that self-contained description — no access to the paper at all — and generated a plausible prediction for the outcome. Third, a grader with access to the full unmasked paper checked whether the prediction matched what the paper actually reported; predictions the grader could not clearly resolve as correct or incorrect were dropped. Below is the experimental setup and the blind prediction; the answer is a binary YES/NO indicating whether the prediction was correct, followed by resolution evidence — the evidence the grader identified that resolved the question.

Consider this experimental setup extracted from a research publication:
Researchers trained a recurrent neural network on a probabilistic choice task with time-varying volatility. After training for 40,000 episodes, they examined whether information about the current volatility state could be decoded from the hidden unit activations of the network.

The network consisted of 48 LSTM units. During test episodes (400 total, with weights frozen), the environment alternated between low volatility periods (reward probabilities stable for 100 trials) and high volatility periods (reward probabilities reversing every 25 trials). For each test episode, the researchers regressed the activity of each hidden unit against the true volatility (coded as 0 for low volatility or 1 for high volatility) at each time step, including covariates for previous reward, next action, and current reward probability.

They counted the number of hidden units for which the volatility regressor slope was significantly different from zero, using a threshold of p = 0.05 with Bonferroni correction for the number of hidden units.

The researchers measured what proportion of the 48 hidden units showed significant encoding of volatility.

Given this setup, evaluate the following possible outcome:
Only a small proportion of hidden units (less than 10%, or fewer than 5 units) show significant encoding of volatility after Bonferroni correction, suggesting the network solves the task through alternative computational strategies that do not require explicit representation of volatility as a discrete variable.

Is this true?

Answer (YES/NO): NO